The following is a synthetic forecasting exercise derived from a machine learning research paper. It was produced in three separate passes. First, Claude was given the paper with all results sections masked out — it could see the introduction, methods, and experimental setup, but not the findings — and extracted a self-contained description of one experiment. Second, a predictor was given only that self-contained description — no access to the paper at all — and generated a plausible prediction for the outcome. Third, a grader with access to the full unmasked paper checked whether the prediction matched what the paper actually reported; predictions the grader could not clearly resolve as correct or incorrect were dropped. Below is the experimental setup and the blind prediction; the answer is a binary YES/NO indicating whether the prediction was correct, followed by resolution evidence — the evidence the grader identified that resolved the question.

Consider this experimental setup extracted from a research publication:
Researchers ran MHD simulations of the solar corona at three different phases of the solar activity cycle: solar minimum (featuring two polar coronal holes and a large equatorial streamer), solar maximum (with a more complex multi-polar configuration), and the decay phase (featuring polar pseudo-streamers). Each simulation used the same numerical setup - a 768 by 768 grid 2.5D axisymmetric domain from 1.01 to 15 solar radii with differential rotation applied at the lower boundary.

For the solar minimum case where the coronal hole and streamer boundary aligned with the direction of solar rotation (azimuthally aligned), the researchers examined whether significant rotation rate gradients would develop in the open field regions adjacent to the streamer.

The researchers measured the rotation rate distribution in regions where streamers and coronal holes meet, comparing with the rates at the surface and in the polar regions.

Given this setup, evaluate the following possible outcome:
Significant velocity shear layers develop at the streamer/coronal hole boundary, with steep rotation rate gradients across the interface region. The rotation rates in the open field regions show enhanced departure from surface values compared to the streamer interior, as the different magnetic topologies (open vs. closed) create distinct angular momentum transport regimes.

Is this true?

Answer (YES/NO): YES